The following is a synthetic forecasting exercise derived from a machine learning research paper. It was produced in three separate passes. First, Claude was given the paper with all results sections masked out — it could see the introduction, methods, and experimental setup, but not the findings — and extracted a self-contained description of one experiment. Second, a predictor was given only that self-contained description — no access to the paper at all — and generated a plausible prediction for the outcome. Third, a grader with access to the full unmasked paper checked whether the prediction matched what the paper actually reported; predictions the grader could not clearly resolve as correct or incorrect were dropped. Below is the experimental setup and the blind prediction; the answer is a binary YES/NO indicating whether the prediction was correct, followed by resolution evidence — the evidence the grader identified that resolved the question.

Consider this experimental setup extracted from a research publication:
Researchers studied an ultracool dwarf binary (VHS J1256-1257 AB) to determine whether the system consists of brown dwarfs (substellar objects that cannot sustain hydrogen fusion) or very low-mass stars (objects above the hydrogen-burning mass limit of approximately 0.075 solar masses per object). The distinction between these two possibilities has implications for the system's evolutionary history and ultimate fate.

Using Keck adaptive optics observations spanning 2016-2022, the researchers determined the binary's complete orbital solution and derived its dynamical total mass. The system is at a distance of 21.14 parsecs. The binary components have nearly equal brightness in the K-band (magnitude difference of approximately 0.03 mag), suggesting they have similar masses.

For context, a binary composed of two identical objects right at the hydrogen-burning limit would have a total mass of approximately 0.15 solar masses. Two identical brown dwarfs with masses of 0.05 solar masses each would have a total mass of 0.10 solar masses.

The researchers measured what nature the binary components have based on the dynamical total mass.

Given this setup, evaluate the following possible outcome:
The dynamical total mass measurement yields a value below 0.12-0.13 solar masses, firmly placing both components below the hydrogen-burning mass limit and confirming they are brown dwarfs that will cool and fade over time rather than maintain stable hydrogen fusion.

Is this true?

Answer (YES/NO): NO